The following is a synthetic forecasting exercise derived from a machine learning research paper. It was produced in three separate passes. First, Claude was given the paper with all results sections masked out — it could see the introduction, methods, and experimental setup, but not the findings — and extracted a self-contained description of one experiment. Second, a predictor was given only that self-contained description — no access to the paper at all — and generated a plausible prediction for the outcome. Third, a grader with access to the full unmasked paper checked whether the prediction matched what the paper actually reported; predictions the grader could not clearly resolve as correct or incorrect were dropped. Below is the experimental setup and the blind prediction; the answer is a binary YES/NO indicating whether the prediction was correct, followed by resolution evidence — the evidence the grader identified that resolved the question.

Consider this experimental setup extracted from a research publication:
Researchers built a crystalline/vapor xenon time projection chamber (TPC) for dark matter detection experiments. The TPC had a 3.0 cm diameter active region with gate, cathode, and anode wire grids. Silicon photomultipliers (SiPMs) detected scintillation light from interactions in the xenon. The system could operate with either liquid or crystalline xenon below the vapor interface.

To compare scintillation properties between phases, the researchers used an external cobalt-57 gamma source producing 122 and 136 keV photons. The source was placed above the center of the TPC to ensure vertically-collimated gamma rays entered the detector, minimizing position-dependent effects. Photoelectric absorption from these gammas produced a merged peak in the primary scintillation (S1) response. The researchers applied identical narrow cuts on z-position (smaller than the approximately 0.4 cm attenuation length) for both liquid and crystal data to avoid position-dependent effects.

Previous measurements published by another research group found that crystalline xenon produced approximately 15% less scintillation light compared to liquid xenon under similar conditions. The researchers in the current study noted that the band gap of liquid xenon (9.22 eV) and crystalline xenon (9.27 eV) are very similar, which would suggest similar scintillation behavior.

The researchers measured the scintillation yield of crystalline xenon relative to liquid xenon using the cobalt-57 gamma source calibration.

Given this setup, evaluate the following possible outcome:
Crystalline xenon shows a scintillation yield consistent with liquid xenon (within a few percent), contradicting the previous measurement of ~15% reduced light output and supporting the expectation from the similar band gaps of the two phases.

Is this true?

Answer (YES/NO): YES